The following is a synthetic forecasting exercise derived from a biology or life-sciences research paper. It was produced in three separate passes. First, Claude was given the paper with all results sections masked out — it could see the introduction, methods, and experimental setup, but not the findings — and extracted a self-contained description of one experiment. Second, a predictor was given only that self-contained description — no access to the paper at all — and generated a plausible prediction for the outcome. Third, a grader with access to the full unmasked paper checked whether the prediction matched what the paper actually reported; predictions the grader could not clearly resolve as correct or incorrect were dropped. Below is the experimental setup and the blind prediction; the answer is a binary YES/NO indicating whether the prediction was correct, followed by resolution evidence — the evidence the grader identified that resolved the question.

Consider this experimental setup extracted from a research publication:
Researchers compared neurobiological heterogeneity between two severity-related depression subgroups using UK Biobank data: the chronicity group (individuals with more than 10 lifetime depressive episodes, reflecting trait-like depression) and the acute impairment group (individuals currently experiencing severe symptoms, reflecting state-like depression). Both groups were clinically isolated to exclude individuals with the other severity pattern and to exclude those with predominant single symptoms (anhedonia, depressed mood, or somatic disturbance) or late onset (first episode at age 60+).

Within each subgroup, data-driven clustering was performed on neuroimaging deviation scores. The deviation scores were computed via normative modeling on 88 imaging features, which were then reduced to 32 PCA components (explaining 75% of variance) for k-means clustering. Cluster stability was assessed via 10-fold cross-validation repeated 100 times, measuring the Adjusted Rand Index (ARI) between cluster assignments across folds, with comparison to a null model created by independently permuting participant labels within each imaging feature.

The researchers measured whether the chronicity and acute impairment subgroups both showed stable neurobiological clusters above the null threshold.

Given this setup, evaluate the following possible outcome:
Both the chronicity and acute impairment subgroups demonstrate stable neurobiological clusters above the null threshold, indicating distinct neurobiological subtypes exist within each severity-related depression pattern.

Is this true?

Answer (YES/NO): YES